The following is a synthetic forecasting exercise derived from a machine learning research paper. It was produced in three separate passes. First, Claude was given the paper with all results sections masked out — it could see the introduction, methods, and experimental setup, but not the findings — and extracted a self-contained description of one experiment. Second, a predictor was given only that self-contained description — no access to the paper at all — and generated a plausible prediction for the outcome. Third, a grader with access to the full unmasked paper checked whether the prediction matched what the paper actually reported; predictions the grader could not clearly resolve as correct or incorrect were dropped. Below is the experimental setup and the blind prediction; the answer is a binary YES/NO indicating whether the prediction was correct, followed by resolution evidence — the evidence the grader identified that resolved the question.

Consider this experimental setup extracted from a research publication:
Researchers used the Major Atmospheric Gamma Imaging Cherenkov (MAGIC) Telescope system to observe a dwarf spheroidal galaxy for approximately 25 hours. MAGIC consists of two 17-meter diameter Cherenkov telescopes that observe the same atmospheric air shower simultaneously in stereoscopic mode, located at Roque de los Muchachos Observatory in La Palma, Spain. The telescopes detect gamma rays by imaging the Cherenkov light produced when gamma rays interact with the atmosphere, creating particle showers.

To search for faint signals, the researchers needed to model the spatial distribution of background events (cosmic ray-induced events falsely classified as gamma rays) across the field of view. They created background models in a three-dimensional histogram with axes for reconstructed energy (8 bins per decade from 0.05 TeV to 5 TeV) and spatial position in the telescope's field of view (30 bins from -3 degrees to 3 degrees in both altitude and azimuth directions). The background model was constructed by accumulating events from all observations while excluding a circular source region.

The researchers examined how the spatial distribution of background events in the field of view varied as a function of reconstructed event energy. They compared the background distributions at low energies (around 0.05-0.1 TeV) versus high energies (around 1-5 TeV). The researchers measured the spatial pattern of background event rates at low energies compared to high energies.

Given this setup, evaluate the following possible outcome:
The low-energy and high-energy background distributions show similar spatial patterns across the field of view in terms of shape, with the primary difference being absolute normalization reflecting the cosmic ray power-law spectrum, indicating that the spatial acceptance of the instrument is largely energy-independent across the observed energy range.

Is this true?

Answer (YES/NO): NO